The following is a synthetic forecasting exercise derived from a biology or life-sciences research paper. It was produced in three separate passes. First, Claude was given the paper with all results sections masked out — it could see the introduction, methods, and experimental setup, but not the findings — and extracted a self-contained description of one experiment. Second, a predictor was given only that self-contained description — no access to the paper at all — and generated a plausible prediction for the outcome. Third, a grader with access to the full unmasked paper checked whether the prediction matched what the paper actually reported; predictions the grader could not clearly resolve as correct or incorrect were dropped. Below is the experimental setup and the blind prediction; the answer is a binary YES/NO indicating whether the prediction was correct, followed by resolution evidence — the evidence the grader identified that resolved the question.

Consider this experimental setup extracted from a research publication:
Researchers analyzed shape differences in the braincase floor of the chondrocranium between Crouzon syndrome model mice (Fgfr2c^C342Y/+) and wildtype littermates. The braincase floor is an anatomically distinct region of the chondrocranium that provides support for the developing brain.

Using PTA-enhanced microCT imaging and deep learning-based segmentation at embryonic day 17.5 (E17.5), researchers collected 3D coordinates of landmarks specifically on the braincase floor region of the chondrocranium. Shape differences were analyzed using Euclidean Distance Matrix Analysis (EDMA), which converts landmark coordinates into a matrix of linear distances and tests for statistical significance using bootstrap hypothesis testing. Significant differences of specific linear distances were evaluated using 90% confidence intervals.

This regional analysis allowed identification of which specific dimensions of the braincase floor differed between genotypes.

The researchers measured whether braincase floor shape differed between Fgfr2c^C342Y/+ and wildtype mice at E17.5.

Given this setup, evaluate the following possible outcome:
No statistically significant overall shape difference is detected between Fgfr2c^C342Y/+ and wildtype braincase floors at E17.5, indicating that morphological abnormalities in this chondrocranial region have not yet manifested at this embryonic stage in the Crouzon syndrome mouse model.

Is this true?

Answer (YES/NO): NO